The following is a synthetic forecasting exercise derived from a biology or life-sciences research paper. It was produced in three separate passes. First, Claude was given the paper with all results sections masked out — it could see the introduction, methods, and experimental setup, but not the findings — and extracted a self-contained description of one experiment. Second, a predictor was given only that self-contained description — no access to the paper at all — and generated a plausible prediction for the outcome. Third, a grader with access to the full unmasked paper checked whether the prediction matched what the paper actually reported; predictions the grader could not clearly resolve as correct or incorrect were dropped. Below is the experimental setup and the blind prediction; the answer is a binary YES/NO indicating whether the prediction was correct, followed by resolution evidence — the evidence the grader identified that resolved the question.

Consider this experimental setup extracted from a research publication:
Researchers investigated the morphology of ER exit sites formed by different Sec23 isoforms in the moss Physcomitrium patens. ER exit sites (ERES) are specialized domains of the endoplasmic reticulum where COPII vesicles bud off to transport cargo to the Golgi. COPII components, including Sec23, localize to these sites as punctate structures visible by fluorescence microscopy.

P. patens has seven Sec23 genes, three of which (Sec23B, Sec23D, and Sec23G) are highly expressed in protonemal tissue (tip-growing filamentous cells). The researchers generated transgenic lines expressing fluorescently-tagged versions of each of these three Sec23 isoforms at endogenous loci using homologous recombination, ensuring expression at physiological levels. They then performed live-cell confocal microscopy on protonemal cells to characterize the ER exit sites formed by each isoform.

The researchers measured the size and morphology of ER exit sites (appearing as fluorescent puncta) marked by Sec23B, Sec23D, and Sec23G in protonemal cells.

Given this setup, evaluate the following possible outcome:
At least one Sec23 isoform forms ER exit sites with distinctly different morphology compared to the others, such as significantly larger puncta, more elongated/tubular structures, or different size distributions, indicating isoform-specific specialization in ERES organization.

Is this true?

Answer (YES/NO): YES